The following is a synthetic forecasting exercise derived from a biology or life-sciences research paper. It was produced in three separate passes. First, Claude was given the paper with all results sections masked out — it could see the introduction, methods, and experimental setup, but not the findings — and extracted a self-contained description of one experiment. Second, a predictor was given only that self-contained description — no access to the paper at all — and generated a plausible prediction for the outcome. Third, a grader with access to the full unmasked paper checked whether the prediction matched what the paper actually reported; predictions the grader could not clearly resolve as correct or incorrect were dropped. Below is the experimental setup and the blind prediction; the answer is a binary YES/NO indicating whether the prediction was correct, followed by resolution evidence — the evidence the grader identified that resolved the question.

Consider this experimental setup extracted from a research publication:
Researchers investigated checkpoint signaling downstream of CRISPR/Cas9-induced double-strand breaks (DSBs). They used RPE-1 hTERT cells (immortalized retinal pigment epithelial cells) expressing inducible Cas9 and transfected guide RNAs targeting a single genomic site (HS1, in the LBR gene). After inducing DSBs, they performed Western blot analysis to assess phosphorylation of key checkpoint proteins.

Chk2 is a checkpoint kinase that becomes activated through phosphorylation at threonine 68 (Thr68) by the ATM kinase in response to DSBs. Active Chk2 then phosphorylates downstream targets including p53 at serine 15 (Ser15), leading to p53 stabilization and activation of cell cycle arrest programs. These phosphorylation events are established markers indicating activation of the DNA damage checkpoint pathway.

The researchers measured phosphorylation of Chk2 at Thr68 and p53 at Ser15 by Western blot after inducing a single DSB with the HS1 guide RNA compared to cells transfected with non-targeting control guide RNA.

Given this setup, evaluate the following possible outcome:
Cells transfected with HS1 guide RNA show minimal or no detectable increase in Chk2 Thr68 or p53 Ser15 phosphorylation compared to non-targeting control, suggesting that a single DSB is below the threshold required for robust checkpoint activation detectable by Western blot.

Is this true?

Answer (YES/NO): NO